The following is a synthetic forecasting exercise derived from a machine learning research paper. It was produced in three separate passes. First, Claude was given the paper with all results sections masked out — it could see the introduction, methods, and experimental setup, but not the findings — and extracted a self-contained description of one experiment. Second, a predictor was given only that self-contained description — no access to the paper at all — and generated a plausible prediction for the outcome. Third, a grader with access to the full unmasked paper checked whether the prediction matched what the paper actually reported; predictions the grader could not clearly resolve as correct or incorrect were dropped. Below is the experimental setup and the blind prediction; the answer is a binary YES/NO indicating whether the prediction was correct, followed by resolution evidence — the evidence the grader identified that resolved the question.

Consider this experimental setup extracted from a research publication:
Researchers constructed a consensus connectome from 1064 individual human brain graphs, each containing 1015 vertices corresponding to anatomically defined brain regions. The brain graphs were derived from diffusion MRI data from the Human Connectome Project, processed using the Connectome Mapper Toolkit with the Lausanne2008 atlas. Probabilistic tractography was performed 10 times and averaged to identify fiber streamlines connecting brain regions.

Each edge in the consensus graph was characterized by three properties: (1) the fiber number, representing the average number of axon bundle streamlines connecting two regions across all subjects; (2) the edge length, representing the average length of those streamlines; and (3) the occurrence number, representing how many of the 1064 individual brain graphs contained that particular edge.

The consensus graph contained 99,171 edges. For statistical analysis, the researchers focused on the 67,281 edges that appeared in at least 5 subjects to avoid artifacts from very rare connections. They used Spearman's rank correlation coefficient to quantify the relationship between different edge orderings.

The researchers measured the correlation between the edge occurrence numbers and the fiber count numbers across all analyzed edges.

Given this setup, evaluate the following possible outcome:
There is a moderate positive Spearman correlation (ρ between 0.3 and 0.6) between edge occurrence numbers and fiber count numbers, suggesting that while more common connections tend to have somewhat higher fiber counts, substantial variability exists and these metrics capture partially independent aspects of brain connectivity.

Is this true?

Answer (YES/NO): NO